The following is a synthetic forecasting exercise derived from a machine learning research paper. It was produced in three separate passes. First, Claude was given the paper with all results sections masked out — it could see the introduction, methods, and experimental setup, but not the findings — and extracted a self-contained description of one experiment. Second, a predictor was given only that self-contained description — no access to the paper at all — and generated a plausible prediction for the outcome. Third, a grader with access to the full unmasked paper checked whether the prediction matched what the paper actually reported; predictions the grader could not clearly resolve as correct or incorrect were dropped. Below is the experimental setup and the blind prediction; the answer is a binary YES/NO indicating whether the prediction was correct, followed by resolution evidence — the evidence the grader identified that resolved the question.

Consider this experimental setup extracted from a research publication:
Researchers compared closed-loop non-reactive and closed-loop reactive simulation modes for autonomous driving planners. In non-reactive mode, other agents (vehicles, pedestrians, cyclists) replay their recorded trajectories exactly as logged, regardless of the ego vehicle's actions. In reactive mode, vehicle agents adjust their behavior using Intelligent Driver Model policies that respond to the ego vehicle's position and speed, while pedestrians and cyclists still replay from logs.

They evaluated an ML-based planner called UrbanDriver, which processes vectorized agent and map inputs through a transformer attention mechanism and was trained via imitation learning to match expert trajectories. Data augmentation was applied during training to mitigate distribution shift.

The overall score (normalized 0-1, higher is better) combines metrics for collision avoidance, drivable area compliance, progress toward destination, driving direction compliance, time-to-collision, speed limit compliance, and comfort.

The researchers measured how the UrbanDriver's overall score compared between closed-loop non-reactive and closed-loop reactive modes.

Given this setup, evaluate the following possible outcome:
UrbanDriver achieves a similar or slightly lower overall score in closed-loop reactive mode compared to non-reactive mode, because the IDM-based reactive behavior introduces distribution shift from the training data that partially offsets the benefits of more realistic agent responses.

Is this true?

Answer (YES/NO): YES